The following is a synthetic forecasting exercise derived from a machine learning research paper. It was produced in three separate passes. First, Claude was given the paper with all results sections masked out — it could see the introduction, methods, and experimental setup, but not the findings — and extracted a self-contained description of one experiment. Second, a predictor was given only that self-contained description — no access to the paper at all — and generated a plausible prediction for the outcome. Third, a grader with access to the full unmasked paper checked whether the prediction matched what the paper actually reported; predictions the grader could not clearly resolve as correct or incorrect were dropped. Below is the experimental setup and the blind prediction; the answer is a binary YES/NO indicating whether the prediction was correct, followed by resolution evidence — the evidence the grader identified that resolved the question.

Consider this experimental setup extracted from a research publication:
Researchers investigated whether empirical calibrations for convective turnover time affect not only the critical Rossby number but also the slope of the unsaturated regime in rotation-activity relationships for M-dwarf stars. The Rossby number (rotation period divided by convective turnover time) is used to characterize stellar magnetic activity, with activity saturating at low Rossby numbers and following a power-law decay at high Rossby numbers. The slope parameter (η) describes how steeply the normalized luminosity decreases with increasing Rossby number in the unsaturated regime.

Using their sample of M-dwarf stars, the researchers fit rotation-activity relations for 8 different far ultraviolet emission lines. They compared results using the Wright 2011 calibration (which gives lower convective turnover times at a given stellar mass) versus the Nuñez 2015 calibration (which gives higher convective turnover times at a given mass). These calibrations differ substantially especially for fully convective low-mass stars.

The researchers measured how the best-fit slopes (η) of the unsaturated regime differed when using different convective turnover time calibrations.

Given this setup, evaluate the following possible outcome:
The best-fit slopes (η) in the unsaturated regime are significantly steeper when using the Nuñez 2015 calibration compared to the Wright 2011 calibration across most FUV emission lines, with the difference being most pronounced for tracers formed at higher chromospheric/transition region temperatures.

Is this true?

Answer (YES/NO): NO